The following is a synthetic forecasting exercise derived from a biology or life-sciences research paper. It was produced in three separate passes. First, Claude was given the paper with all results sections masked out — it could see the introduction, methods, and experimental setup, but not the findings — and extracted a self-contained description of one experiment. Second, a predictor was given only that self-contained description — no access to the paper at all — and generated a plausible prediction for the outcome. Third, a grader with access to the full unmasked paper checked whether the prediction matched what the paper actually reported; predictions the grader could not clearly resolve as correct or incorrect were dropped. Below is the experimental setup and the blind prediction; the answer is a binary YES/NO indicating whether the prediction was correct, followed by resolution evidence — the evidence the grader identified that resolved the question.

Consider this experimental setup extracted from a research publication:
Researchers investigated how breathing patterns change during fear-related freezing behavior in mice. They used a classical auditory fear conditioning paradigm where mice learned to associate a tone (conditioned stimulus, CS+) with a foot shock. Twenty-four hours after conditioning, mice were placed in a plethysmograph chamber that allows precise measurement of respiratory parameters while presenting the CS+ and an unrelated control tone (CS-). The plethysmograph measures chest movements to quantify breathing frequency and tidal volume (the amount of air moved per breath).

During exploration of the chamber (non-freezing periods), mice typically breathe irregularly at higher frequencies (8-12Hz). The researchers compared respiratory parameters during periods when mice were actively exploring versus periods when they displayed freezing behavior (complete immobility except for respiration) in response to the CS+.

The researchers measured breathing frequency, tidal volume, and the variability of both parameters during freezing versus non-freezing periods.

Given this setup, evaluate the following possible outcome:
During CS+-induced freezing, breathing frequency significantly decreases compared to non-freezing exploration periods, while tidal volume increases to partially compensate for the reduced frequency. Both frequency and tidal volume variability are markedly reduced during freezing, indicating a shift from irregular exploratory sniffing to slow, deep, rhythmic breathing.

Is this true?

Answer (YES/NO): YES